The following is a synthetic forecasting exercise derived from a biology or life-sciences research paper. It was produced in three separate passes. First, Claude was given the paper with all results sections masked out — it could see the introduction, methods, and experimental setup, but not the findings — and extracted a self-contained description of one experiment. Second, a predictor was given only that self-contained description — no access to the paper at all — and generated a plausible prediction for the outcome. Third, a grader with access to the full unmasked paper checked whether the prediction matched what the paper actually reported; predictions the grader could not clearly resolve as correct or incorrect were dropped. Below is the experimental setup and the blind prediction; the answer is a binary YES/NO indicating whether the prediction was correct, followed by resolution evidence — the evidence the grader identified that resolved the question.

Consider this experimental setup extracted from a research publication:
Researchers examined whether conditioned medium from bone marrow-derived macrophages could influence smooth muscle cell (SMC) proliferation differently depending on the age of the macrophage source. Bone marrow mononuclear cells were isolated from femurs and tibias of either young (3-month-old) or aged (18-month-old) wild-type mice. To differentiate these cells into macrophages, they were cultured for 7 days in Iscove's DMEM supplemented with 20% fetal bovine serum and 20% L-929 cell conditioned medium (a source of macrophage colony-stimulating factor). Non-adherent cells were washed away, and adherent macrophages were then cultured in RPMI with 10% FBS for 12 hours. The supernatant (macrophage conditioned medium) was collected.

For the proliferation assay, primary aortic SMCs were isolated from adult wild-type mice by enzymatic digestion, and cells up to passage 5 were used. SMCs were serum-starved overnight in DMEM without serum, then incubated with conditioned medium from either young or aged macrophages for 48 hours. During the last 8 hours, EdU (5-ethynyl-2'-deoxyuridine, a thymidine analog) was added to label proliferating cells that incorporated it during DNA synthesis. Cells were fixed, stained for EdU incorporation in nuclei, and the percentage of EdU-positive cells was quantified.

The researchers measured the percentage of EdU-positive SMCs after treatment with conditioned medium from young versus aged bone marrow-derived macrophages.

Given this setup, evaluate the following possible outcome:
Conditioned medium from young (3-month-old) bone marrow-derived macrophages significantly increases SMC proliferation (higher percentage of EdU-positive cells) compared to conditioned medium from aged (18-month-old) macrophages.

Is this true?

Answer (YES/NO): NO